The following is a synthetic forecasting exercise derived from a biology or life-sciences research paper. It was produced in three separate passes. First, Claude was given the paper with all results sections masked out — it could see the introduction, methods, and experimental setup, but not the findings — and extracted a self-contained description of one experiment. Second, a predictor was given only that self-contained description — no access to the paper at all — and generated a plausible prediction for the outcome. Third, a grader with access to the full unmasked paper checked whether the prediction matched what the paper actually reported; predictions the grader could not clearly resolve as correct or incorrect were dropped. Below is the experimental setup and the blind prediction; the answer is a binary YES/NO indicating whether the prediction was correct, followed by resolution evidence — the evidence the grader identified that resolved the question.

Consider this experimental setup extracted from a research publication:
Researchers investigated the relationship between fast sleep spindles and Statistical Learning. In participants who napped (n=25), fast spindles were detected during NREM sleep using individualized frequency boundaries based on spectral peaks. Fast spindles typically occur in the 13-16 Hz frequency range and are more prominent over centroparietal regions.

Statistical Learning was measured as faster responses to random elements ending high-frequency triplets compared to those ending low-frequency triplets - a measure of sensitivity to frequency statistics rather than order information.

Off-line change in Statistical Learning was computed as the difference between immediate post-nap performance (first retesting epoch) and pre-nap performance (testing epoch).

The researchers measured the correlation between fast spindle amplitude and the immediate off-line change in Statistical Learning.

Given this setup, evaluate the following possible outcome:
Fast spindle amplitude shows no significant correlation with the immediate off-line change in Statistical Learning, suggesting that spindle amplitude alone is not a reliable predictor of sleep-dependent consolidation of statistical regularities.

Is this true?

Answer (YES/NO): YES